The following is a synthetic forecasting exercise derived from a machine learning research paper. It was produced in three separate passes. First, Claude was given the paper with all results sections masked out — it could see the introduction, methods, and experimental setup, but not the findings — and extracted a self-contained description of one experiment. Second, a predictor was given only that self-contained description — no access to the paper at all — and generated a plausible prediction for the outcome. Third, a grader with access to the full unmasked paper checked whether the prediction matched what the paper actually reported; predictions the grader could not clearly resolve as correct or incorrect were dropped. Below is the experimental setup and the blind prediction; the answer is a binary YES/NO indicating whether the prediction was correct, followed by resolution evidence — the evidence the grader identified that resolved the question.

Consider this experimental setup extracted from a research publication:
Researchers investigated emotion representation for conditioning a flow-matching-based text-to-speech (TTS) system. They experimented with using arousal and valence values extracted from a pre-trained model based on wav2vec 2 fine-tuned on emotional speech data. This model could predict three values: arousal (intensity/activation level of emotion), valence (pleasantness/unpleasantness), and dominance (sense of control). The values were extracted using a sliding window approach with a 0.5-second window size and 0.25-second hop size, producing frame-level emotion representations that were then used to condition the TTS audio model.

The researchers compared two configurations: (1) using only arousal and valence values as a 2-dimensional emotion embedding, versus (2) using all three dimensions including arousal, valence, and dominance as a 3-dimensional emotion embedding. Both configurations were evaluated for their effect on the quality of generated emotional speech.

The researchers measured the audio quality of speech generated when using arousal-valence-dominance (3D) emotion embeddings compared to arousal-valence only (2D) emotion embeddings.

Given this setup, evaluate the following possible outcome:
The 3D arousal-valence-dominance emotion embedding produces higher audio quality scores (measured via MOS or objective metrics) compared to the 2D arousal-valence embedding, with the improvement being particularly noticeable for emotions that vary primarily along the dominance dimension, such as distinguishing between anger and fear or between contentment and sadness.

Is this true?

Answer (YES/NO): NO